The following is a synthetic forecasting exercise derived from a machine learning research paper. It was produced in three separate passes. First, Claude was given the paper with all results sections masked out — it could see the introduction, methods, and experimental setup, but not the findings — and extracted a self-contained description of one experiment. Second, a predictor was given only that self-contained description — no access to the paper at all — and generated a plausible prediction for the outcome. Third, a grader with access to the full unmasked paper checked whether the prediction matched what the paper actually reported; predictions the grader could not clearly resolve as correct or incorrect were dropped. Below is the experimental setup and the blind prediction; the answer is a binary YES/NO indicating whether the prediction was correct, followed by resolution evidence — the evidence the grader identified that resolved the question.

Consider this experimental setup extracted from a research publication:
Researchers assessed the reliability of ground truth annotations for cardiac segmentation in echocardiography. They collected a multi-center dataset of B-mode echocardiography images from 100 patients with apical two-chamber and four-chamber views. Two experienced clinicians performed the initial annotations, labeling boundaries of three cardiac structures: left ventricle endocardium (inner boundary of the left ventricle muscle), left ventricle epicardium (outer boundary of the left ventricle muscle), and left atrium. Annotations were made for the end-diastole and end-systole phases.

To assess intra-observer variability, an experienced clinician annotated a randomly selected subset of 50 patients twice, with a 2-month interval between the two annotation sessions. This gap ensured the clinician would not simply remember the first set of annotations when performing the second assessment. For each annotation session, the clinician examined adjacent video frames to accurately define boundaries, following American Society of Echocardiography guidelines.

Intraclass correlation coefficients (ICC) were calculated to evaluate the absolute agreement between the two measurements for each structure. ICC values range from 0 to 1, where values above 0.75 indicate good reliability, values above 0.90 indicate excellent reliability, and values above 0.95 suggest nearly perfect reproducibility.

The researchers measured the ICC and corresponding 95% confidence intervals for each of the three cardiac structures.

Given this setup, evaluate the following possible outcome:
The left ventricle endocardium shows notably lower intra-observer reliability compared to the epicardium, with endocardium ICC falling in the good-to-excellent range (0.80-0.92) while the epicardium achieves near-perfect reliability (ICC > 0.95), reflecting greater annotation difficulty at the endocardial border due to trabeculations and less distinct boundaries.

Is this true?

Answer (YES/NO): NO